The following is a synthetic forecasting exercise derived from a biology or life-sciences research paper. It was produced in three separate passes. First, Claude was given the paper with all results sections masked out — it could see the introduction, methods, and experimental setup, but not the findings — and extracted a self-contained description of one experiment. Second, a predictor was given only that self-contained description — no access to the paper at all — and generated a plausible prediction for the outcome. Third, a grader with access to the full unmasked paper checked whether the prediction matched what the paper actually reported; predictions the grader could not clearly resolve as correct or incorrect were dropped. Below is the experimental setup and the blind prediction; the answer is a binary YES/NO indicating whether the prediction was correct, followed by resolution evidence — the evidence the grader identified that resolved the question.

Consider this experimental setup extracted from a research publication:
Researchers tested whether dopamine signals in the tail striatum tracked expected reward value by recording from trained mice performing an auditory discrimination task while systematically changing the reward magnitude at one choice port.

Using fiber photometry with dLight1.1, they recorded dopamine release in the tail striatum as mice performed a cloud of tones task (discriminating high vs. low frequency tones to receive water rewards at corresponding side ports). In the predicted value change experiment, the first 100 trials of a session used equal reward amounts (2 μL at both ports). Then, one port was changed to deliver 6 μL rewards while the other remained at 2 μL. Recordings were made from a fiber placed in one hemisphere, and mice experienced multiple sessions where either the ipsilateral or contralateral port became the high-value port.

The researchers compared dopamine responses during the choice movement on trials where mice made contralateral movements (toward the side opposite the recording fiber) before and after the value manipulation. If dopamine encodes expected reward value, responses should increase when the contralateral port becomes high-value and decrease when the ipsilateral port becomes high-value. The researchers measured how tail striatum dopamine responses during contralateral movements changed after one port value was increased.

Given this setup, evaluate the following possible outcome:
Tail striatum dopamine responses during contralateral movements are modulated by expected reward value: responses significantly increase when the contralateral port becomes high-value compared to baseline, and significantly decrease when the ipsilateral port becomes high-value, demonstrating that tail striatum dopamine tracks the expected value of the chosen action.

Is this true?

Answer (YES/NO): NO